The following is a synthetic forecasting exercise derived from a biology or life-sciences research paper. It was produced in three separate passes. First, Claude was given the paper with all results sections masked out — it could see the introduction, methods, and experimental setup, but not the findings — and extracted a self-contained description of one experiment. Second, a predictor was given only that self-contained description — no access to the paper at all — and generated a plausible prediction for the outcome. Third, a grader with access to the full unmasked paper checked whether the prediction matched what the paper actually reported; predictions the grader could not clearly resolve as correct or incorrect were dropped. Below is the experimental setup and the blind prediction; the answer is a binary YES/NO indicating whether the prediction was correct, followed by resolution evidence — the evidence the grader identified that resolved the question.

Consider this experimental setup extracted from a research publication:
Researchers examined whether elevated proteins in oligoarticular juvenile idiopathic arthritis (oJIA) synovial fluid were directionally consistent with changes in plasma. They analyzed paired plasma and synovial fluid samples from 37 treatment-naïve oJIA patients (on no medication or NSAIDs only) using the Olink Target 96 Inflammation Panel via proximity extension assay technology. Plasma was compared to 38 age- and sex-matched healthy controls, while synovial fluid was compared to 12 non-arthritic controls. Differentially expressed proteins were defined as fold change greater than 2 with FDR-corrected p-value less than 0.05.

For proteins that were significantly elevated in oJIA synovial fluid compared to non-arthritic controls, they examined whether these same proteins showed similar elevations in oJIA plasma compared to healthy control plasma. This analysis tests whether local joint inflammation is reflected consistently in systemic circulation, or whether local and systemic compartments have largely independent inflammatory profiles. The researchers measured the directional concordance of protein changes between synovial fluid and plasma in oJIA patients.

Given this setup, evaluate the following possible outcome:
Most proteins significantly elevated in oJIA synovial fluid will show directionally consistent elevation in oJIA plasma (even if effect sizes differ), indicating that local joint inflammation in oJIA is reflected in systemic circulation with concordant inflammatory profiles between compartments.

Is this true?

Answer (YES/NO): NO